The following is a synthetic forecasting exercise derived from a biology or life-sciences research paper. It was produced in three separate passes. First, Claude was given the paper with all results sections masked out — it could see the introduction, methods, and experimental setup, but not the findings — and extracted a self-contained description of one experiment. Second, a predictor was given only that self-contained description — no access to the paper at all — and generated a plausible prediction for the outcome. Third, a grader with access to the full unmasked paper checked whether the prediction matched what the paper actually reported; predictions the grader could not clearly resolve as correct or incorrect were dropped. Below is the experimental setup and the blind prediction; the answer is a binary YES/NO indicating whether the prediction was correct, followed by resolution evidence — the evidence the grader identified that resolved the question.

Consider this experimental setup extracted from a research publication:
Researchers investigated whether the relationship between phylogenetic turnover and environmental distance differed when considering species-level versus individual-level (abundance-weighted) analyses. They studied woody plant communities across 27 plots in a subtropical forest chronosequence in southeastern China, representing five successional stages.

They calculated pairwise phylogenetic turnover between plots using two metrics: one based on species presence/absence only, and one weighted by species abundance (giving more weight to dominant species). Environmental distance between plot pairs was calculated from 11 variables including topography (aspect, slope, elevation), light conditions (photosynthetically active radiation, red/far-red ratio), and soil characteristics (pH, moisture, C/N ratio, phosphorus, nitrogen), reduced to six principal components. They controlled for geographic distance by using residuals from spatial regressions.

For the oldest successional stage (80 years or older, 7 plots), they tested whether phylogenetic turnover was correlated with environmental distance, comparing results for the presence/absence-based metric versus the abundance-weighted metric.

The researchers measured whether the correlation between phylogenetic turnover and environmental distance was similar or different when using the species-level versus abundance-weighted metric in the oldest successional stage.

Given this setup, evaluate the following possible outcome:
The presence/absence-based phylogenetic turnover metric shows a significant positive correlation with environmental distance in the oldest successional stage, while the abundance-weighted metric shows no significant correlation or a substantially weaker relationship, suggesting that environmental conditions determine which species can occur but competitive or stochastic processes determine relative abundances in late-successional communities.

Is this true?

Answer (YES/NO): YES